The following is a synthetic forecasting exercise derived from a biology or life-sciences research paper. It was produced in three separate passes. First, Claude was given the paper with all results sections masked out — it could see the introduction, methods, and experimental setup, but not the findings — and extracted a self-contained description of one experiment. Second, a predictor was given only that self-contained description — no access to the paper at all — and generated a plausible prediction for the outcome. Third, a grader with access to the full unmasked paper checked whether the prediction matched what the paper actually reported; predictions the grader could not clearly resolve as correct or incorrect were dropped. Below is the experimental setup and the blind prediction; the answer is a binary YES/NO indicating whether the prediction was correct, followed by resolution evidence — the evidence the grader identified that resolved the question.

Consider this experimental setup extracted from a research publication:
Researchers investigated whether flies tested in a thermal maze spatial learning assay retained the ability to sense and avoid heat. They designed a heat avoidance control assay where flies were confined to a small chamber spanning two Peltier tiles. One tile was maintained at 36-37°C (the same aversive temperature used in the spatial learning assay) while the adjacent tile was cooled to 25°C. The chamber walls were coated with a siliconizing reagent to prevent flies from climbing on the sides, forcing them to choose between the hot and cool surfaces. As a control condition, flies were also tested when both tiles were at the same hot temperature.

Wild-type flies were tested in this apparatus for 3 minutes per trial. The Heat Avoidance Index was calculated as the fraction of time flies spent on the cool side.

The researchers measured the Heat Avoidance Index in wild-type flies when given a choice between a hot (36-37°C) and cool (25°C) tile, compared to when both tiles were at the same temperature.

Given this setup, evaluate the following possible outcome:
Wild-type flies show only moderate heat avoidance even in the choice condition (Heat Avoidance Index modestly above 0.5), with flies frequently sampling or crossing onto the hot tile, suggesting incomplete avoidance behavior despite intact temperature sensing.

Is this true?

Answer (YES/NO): NO